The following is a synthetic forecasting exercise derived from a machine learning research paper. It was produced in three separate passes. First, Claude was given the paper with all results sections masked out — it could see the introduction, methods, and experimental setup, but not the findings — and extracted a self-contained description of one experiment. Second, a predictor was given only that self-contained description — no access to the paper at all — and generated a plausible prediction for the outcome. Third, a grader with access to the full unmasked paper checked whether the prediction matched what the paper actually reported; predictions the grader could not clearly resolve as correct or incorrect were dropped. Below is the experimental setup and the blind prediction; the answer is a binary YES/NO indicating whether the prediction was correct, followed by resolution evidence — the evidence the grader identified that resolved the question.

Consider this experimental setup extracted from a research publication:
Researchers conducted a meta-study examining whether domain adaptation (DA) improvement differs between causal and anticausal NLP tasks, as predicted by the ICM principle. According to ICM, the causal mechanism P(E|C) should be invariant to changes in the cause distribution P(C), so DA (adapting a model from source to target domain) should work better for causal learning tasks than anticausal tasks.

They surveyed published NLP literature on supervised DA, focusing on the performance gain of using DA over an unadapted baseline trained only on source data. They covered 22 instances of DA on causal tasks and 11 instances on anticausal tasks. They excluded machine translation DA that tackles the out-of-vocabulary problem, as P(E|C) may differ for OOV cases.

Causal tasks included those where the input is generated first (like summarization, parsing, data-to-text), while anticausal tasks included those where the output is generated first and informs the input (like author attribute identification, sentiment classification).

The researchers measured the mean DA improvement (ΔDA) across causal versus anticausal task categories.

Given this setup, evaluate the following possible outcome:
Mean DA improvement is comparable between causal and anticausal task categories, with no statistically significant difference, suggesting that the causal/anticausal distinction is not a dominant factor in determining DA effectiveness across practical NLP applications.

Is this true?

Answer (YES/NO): NO